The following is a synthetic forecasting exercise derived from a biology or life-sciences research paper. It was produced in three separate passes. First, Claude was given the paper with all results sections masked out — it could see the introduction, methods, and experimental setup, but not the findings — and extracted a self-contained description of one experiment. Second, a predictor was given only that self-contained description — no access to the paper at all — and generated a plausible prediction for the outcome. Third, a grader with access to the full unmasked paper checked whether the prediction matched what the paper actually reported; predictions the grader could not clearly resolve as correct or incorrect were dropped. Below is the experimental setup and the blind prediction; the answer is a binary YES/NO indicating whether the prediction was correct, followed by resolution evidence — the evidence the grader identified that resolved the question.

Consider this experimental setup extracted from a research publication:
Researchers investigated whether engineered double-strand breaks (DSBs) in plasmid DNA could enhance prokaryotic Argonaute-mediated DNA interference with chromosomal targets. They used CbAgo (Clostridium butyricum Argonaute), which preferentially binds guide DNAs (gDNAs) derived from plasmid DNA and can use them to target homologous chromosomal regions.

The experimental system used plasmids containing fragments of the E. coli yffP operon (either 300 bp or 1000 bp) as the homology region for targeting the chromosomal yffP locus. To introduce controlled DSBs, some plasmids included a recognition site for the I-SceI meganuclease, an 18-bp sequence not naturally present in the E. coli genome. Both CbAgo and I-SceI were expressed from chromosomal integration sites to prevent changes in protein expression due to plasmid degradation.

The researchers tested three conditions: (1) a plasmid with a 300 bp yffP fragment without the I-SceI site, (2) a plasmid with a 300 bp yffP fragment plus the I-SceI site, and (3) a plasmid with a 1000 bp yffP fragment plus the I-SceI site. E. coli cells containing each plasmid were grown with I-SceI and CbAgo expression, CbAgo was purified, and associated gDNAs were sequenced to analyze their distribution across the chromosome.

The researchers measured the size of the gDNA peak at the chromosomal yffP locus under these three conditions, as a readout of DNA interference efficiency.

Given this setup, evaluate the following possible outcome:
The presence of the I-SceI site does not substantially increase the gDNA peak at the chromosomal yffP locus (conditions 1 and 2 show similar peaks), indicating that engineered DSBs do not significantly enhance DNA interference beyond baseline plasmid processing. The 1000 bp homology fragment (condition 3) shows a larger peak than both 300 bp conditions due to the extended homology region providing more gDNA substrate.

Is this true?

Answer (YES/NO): NO